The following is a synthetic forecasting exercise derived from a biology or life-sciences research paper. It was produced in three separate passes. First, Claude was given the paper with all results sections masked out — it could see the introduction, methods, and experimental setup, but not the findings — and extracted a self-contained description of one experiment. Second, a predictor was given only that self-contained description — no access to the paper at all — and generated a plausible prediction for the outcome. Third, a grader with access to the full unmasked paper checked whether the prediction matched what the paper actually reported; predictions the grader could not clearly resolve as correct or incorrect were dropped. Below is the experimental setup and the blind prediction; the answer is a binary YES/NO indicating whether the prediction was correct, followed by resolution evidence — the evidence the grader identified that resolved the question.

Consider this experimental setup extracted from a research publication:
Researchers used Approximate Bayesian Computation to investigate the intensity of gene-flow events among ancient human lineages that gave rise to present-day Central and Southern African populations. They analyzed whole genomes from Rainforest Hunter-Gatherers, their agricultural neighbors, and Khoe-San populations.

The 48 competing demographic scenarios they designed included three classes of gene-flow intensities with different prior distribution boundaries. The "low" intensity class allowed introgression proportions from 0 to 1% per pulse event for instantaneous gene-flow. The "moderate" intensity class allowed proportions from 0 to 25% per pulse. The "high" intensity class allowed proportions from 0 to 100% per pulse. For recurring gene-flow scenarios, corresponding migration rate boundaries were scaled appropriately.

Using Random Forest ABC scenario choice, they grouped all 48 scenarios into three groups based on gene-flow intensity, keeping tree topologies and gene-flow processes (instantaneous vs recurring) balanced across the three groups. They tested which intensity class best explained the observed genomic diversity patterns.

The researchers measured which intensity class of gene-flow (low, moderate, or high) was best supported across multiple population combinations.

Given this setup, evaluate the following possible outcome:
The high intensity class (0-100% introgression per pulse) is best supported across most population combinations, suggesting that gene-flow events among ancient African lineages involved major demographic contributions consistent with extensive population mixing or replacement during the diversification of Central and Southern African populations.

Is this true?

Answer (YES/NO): YES